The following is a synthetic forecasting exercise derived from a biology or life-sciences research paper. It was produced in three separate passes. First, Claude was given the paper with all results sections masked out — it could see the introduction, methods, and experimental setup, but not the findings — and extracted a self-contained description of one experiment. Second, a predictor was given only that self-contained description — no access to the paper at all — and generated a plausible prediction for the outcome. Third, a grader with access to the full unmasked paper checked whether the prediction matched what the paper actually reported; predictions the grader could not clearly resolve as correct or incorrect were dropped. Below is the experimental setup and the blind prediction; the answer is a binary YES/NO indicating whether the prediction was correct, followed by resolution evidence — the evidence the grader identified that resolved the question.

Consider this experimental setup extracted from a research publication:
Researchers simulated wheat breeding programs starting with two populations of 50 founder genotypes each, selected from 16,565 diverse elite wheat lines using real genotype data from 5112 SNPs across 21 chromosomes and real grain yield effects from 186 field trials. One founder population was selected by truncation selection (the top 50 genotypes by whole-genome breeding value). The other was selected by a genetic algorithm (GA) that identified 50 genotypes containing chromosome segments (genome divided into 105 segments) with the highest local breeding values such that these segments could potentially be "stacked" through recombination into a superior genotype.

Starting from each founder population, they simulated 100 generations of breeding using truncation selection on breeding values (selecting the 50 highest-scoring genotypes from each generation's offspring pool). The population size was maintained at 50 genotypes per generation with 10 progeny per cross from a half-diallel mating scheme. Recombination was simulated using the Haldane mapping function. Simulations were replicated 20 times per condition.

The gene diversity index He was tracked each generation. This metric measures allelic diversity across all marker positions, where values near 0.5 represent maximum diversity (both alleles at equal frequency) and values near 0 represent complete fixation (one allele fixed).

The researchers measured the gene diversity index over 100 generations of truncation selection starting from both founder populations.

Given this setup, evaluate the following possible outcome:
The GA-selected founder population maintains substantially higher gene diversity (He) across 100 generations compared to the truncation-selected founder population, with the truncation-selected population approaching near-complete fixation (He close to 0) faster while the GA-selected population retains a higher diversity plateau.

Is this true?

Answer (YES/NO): NO